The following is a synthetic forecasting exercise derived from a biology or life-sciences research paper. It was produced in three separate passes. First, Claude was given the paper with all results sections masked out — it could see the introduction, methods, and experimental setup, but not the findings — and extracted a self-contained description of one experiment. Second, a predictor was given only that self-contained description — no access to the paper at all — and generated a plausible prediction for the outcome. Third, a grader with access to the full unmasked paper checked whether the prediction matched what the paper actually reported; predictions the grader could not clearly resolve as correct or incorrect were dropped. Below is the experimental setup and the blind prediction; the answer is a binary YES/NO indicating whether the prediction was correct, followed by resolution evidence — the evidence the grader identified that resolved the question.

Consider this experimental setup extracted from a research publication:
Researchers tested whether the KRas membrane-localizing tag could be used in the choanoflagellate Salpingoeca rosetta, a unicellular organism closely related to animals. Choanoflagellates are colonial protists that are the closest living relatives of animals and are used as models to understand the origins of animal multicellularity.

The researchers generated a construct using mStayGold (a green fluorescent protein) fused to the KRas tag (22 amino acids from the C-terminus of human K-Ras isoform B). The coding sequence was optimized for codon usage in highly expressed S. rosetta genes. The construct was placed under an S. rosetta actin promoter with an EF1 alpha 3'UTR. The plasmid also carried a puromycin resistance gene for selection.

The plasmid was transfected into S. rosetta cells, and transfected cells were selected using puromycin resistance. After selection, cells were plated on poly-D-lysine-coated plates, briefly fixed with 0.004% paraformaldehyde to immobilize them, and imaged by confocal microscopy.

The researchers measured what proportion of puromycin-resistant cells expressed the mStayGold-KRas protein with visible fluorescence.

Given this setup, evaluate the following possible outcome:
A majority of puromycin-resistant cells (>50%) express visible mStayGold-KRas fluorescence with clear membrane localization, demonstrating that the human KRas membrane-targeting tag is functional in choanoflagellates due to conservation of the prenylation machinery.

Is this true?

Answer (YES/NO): YES